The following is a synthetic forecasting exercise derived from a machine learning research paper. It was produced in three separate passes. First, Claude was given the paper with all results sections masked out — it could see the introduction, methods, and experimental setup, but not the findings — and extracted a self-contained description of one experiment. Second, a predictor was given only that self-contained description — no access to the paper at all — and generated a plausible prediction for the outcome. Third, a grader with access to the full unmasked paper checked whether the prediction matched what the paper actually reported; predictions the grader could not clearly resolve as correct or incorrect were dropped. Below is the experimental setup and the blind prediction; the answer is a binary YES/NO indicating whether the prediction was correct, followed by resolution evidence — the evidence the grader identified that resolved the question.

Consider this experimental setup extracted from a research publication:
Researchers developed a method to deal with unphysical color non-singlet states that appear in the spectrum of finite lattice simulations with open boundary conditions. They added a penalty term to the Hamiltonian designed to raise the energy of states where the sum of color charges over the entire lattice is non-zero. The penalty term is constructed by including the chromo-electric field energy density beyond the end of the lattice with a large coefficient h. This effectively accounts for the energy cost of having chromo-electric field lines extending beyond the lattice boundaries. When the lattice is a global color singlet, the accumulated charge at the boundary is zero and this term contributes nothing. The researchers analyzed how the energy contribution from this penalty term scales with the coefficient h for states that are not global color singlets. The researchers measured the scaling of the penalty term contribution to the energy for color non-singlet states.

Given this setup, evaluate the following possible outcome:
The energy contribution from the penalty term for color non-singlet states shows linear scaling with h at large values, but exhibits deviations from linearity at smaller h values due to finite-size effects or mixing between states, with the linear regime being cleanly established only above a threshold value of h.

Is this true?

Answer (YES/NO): NO